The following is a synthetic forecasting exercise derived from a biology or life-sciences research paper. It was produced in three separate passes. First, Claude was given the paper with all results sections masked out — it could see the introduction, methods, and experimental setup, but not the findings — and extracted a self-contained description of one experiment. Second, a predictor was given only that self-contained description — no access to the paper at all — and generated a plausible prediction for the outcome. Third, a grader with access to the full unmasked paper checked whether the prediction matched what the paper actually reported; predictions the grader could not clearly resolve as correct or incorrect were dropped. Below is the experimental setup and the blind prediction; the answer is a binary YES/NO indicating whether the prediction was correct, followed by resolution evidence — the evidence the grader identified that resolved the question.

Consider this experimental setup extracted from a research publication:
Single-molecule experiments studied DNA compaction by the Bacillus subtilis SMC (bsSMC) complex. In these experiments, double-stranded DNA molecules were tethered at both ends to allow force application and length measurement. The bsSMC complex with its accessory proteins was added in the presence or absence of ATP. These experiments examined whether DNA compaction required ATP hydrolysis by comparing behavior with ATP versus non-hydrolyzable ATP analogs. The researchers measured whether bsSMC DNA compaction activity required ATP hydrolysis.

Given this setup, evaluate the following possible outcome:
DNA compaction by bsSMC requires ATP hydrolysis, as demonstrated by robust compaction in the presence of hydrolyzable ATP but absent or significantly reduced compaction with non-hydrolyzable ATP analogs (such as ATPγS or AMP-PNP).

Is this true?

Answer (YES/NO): NO